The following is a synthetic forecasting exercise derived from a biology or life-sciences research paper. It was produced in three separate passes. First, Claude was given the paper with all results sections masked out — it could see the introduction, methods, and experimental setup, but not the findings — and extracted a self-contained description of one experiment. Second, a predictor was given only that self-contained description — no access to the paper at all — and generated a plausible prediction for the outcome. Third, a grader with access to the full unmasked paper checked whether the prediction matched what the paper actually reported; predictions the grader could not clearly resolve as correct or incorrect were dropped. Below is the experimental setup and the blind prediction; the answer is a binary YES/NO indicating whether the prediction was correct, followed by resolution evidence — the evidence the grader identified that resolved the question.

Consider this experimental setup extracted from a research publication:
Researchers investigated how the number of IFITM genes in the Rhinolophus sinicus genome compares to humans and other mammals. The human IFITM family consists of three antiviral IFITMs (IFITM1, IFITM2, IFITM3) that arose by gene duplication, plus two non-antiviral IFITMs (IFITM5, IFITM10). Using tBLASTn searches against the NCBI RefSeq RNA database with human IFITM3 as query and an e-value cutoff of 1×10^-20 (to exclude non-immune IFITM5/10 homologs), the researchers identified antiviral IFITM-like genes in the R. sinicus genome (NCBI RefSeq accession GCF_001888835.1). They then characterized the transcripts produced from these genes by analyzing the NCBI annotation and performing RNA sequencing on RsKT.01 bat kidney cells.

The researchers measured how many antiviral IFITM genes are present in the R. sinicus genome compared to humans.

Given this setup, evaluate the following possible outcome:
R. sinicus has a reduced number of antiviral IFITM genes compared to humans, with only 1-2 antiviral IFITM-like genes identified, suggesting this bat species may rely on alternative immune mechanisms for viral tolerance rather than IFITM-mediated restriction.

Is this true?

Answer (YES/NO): YES